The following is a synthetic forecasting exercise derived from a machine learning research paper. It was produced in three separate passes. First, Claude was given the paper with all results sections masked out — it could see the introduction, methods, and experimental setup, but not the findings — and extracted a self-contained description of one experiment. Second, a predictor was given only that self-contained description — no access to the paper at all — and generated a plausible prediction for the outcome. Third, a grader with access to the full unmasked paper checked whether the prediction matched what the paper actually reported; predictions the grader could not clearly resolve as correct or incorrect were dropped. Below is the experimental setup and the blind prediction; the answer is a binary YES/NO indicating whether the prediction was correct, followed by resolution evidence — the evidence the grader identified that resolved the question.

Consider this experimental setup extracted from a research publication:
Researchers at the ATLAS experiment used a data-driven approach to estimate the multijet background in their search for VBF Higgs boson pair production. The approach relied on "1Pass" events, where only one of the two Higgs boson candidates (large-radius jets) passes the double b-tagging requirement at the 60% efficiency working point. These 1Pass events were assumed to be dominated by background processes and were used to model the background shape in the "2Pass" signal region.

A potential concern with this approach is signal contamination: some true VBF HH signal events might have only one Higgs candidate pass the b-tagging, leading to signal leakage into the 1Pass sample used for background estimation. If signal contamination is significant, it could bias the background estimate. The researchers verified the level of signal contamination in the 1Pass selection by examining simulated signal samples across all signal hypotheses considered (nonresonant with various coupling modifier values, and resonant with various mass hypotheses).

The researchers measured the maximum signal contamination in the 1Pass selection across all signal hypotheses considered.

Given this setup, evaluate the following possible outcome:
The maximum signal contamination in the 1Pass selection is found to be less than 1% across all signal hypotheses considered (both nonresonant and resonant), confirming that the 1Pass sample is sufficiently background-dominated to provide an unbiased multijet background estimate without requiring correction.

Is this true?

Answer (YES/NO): NO